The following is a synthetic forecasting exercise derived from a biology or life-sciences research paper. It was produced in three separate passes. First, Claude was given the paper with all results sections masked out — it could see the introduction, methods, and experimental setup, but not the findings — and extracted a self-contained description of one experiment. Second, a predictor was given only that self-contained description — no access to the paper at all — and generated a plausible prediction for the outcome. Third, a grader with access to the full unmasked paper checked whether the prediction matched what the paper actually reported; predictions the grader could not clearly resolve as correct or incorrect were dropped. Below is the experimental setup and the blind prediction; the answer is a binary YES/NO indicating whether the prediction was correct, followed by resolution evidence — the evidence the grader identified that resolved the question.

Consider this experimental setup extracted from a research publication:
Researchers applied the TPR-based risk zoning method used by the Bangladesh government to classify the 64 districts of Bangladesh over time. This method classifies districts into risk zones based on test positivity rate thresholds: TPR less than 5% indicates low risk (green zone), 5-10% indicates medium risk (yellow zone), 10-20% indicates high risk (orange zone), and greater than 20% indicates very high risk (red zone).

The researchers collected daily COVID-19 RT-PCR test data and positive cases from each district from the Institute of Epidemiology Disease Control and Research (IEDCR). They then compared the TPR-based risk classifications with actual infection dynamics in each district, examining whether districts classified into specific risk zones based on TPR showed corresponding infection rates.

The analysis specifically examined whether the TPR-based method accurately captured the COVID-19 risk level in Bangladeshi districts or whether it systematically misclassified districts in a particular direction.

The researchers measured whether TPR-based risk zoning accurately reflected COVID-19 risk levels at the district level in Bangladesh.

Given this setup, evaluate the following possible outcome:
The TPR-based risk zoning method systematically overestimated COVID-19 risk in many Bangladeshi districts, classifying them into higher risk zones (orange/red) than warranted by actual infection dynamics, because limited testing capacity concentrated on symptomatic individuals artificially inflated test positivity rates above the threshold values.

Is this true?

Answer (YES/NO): YES